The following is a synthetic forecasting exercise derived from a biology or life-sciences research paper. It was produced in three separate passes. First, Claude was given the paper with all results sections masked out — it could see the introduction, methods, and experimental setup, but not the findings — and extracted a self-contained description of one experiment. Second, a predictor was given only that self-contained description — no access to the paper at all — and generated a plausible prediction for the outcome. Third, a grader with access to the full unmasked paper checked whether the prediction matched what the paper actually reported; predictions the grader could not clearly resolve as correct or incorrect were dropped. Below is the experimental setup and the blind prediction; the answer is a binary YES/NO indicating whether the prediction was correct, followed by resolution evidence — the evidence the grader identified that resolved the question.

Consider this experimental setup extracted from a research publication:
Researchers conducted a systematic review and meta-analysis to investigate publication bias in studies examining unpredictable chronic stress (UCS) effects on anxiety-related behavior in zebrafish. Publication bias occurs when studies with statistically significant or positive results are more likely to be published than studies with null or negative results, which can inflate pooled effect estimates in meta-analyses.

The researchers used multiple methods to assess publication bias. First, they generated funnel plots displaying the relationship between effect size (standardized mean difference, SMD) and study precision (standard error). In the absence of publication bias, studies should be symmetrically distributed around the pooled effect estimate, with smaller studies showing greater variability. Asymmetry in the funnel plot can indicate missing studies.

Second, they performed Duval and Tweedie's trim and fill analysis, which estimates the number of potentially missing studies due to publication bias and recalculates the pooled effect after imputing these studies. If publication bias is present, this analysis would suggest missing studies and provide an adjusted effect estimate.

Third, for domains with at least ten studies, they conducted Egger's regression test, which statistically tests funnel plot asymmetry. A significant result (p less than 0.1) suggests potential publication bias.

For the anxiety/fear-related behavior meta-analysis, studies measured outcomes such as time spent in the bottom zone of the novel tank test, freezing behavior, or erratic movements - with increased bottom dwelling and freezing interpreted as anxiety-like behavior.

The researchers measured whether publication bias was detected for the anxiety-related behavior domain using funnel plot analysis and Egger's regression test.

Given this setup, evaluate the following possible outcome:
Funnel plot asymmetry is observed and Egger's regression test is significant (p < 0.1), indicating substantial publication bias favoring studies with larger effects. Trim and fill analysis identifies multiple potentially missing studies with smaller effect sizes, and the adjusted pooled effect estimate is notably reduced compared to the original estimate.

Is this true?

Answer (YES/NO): YES